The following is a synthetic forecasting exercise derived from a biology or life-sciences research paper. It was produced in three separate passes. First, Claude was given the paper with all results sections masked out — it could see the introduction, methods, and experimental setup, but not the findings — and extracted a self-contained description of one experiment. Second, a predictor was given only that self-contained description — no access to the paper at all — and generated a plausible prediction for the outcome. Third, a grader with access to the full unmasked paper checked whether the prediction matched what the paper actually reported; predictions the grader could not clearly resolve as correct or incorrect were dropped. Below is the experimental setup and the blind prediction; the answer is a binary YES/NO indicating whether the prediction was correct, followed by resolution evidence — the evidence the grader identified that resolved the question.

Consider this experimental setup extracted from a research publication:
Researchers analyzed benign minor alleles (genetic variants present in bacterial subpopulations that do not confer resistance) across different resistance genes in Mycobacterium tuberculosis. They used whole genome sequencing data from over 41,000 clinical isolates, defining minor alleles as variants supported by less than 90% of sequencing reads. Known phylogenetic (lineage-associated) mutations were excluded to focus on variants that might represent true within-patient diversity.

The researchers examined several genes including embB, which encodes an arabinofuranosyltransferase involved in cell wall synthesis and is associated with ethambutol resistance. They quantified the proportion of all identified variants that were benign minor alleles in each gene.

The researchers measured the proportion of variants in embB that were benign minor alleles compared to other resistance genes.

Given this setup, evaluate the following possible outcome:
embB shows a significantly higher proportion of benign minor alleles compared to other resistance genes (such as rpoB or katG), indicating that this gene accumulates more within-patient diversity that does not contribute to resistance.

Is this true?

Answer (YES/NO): YES